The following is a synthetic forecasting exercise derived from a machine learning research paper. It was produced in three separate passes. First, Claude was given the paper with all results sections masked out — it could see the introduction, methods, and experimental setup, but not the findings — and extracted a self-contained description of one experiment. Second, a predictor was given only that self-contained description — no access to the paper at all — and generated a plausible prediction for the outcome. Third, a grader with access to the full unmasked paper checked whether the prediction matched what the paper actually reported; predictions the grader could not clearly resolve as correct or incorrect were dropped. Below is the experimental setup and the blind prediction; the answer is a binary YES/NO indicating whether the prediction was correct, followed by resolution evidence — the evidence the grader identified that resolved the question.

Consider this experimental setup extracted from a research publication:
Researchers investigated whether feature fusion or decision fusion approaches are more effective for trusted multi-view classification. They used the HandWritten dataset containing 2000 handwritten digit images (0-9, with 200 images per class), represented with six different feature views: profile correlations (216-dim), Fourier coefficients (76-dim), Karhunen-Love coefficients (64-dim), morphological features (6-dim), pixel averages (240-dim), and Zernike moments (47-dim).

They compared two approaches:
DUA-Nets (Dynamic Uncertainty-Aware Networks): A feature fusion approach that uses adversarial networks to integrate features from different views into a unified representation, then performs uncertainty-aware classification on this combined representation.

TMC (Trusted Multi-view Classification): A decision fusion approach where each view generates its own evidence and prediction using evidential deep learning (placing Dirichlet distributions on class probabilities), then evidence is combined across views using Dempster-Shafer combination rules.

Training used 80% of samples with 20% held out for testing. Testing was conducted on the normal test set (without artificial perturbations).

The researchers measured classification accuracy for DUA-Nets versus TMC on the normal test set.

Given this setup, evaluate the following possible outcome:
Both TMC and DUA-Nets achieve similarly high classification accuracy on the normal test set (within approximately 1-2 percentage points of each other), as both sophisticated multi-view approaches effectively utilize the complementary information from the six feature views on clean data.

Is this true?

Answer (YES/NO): YES